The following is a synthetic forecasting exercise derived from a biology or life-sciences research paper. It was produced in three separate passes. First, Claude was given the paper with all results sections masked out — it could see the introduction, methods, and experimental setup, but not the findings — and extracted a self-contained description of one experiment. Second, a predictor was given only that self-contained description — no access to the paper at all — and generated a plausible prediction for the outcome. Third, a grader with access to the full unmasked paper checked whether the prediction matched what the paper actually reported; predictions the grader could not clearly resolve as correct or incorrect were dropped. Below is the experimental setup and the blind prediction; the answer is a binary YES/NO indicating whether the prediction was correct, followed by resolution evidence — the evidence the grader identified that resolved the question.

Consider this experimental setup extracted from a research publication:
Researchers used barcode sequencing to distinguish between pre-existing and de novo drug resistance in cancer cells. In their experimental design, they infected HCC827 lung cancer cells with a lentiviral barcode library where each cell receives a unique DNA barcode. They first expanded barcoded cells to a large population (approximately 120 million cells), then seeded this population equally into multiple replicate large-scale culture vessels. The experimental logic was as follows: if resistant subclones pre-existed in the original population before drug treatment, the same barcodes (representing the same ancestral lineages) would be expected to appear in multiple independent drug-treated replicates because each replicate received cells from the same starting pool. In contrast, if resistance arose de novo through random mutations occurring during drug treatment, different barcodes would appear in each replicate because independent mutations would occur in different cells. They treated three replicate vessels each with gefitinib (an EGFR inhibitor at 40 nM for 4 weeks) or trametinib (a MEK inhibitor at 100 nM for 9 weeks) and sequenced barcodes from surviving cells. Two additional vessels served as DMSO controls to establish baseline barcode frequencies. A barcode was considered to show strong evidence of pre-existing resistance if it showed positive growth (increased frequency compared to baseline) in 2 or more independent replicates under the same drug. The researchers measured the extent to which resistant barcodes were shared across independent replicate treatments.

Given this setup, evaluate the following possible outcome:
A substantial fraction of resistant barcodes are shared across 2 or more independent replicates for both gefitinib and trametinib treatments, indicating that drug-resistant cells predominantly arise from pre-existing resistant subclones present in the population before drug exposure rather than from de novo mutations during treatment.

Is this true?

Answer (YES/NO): YES